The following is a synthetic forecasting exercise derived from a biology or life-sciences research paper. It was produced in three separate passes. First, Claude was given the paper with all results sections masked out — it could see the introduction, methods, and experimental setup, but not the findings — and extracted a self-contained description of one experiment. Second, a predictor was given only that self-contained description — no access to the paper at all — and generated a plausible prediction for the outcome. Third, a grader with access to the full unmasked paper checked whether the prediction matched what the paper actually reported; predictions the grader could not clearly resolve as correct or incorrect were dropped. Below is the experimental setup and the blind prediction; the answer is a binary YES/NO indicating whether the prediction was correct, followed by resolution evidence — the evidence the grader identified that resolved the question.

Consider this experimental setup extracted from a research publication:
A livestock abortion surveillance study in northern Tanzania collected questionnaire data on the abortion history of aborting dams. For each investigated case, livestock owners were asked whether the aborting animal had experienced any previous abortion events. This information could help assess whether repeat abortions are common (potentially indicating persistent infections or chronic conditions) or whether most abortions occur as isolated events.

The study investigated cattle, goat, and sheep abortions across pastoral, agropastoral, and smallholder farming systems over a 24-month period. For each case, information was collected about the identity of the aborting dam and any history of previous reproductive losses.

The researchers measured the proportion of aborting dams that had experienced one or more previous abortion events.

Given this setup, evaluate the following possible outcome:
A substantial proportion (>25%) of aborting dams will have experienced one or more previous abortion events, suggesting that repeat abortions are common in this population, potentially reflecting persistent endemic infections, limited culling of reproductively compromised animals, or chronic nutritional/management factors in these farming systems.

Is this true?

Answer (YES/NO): YES